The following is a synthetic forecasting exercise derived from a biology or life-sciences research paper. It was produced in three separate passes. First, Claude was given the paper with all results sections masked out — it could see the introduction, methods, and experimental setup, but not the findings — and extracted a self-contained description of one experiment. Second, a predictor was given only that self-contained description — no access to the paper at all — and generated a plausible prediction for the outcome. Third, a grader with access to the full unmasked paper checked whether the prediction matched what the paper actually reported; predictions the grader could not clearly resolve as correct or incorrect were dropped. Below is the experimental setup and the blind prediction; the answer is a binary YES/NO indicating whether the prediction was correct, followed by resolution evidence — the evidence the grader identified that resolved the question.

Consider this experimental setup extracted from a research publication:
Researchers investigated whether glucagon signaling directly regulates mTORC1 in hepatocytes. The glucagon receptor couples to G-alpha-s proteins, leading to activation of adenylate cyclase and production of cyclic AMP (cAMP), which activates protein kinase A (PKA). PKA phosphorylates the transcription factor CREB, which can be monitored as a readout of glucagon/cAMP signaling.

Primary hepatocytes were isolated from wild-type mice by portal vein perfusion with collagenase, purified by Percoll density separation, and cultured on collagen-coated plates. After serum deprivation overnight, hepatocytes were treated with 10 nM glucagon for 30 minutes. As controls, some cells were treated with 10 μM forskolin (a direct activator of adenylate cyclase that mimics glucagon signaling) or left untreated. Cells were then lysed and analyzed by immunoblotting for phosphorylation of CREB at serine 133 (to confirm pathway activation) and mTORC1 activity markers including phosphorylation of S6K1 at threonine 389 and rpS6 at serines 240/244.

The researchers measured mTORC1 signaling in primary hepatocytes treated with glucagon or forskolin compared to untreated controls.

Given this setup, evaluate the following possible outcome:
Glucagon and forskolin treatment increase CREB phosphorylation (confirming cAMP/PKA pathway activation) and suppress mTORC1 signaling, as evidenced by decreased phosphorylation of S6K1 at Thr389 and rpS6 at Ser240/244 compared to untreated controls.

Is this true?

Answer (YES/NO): YES